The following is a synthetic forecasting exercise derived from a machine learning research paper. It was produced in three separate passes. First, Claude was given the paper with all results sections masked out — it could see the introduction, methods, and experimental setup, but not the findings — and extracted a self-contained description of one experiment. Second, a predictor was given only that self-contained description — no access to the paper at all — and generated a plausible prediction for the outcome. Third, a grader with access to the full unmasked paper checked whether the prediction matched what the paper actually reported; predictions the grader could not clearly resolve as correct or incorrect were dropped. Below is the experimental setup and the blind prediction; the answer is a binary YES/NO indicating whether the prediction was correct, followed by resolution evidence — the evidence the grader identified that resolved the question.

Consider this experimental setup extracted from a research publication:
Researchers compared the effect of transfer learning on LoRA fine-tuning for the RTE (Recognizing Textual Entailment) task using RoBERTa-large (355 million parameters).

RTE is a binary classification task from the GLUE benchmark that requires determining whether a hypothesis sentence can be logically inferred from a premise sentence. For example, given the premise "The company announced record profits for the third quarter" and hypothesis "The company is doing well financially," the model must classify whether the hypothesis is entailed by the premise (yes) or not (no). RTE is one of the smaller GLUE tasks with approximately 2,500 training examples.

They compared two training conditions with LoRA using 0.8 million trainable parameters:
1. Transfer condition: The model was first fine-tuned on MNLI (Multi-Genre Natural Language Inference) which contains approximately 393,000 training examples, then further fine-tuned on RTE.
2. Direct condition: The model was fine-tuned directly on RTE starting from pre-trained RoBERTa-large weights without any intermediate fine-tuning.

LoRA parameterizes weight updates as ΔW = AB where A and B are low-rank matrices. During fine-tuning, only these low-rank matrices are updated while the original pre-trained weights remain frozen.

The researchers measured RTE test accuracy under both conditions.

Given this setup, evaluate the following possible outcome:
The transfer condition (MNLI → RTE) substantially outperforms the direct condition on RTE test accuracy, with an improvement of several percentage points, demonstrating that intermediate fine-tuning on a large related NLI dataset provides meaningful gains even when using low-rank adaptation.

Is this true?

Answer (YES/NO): NO